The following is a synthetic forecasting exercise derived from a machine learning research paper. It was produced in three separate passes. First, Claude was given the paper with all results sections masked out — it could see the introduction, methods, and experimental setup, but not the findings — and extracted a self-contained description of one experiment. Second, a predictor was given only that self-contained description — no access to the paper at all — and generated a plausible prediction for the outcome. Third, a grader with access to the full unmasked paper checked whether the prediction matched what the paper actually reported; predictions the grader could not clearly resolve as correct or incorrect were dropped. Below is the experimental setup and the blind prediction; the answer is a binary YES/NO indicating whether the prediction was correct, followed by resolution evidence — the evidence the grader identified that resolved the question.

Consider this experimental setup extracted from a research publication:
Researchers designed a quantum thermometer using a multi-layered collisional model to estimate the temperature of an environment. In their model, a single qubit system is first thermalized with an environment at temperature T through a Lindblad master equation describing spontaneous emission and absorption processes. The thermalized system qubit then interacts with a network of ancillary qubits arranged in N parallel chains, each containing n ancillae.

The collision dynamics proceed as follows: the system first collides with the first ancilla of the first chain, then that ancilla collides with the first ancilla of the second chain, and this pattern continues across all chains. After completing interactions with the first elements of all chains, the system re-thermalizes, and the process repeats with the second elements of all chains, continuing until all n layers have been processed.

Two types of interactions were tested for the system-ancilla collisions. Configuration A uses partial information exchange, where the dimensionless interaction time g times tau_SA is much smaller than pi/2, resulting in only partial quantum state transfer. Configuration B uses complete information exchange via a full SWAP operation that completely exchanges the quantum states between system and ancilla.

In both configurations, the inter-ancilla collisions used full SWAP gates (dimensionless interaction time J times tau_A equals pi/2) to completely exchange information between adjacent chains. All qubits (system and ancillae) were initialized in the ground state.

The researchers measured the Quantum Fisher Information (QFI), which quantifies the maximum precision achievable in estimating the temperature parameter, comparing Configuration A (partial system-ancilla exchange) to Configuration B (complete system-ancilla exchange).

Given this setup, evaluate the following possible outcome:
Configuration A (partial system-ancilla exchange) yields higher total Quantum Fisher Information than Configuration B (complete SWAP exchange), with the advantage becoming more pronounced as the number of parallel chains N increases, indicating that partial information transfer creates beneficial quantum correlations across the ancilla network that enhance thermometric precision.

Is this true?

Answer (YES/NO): YES